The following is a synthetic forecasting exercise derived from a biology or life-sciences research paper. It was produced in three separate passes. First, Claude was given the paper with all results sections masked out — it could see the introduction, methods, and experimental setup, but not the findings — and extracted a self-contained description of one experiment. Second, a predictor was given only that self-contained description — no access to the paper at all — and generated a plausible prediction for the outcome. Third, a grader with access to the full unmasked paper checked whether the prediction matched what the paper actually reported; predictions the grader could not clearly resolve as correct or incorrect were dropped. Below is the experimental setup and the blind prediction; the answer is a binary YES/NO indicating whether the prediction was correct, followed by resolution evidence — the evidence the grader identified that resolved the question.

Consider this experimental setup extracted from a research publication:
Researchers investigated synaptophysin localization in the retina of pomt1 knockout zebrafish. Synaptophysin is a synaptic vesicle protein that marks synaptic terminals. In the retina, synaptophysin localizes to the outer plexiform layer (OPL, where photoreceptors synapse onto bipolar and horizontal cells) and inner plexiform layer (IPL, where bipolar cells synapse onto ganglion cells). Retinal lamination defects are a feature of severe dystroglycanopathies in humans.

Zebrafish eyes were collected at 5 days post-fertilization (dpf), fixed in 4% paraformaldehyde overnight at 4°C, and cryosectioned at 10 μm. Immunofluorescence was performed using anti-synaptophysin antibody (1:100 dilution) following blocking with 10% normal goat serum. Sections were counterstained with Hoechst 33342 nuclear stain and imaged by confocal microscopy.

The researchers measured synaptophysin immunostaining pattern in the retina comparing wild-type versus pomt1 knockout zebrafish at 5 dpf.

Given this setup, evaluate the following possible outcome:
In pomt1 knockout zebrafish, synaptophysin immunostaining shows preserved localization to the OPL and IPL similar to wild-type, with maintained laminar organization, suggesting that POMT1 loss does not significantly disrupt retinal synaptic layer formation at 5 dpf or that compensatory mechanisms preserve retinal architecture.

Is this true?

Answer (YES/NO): NO